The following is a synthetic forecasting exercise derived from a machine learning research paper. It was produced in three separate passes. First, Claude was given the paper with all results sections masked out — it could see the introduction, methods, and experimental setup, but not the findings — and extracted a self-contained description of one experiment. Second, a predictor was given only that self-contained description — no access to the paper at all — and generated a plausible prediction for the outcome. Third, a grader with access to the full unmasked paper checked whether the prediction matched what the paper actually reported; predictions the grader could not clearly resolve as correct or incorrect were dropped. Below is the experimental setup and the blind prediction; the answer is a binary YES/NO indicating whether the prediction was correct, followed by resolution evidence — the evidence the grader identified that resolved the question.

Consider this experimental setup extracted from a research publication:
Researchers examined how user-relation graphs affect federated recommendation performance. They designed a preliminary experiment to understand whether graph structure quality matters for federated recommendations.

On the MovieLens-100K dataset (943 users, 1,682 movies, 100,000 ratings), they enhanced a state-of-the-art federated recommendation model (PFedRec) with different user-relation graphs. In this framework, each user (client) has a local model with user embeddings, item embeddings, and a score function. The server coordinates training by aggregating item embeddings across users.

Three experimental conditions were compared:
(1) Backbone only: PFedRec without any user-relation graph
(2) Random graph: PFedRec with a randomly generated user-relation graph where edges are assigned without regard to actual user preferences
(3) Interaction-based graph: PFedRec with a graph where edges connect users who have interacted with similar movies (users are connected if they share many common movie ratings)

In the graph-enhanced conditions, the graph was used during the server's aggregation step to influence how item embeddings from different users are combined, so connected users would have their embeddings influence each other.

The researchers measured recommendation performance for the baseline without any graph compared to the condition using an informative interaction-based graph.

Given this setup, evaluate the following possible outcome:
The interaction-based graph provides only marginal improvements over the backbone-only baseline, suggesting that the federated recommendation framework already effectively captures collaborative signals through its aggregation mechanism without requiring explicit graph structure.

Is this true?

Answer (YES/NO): NO